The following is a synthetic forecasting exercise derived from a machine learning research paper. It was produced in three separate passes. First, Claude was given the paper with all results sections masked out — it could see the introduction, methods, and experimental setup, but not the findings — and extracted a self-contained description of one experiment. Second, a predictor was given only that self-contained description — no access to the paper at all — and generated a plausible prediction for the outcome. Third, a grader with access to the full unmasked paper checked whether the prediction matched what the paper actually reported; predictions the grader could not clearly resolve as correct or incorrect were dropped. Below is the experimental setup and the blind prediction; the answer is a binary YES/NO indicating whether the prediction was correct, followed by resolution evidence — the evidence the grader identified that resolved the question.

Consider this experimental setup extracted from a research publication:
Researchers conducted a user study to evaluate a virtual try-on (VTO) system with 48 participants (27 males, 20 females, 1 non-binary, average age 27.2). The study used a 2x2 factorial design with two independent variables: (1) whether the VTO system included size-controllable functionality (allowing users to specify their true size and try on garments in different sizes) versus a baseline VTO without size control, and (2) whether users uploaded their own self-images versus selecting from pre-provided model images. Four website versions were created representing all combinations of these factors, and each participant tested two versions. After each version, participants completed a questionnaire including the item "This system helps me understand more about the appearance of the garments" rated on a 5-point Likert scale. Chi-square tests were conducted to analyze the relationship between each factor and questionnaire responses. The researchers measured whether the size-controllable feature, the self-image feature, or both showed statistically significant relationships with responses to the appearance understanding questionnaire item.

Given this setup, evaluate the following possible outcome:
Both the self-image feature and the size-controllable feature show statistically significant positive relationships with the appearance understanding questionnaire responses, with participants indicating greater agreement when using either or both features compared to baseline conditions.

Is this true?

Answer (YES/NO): NO